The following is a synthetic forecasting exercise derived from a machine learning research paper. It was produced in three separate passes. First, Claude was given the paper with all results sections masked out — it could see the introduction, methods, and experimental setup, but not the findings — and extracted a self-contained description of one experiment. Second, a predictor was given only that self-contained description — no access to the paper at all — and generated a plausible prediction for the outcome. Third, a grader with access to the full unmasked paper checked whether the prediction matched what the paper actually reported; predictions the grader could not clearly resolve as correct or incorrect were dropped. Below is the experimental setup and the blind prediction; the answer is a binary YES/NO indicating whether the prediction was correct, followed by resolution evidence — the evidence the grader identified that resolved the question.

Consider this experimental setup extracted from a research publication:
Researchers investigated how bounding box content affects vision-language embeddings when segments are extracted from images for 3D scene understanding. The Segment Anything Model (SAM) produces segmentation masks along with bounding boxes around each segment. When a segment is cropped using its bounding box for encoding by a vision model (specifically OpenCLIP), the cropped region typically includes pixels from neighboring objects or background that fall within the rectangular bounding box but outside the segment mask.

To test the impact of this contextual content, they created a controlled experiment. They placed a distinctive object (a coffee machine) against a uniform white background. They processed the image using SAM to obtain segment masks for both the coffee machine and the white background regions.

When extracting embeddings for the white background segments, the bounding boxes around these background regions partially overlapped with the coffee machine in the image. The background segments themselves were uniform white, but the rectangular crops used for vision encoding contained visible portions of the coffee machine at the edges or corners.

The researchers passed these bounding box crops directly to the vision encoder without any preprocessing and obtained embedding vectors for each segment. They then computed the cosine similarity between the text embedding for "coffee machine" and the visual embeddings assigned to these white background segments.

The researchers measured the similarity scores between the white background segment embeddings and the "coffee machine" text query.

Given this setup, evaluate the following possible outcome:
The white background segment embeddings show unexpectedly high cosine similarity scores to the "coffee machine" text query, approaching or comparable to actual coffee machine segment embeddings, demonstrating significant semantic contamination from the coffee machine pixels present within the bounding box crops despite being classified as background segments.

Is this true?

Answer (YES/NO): YES